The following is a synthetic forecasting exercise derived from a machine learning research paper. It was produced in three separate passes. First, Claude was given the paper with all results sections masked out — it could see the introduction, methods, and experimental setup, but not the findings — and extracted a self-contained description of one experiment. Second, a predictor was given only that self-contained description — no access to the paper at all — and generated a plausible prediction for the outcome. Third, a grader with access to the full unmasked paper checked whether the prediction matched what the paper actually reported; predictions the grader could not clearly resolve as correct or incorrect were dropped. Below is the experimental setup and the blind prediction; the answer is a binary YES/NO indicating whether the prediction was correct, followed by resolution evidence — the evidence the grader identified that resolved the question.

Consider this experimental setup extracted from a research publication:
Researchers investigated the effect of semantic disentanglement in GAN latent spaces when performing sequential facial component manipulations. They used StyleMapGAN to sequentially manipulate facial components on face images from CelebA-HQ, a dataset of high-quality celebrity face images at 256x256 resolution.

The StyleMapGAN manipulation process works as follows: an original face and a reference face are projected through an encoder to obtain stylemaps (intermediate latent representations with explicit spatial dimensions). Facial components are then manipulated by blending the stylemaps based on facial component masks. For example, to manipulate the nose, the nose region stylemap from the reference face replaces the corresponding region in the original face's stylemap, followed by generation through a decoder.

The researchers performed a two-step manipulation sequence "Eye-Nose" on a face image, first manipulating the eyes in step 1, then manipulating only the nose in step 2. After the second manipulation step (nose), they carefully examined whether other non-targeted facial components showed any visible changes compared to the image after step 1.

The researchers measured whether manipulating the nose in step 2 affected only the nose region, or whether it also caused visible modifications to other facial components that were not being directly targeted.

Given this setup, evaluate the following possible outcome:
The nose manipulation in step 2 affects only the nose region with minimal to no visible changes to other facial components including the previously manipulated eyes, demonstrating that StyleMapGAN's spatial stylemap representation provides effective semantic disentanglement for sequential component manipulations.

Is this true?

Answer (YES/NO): NO